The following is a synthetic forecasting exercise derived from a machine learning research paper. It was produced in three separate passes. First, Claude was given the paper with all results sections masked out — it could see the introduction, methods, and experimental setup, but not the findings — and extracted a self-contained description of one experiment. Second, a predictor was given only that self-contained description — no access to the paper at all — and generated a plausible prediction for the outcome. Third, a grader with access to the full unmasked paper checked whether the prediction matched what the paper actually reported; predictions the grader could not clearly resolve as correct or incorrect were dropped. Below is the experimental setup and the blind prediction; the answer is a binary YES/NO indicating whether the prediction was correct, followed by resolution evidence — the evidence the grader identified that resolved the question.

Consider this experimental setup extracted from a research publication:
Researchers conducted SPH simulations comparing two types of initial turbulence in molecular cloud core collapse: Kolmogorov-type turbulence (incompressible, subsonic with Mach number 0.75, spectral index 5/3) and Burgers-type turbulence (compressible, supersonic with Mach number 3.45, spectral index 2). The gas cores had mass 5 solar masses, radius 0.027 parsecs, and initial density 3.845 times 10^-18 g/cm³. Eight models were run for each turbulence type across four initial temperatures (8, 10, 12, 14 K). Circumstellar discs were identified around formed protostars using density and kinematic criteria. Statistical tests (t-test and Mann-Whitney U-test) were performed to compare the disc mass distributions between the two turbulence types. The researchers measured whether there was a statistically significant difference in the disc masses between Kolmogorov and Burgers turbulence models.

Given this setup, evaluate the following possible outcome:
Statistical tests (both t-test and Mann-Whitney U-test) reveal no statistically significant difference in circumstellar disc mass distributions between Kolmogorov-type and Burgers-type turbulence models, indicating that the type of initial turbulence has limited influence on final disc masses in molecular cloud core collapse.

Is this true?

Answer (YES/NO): NO